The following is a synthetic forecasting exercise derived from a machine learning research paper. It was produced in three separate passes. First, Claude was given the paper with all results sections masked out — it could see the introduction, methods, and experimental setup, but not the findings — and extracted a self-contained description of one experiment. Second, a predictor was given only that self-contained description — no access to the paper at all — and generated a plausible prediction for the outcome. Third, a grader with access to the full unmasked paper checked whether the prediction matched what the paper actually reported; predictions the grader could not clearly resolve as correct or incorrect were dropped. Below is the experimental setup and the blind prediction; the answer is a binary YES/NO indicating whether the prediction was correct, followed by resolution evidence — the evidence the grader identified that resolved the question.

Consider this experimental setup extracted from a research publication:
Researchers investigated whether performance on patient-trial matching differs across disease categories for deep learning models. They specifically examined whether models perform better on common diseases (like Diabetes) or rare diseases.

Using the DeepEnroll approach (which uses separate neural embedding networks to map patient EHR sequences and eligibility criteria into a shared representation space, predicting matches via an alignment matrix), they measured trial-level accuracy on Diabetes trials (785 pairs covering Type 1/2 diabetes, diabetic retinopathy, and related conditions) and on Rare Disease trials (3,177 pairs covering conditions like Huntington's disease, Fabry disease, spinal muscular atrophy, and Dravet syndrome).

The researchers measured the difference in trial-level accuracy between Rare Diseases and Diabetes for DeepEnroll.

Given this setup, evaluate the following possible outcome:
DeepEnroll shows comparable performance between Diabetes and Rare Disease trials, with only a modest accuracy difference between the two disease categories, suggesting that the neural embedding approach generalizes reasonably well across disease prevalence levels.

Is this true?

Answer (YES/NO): NO